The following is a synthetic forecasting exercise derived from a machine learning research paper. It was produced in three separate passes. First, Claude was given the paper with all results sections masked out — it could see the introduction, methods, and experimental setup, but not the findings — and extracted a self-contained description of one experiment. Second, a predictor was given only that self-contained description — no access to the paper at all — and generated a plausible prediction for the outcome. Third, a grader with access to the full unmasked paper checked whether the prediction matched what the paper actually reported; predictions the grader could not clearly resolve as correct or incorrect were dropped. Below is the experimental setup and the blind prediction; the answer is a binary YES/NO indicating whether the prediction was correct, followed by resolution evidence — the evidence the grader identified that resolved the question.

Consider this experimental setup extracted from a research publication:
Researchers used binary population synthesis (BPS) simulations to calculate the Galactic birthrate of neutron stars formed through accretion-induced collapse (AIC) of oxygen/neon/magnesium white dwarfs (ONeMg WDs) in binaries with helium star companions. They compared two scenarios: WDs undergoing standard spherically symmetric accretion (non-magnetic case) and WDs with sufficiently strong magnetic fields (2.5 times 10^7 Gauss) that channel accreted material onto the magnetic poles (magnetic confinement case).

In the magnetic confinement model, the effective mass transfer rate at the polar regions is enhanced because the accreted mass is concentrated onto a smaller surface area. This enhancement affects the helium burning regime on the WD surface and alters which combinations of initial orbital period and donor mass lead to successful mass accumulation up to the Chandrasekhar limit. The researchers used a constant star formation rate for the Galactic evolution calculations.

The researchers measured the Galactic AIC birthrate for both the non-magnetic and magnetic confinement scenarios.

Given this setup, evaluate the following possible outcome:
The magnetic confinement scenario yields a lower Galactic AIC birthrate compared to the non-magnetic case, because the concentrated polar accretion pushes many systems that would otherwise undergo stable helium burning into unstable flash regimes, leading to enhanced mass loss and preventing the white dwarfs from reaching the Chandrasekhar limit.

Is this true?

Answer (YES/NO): NO